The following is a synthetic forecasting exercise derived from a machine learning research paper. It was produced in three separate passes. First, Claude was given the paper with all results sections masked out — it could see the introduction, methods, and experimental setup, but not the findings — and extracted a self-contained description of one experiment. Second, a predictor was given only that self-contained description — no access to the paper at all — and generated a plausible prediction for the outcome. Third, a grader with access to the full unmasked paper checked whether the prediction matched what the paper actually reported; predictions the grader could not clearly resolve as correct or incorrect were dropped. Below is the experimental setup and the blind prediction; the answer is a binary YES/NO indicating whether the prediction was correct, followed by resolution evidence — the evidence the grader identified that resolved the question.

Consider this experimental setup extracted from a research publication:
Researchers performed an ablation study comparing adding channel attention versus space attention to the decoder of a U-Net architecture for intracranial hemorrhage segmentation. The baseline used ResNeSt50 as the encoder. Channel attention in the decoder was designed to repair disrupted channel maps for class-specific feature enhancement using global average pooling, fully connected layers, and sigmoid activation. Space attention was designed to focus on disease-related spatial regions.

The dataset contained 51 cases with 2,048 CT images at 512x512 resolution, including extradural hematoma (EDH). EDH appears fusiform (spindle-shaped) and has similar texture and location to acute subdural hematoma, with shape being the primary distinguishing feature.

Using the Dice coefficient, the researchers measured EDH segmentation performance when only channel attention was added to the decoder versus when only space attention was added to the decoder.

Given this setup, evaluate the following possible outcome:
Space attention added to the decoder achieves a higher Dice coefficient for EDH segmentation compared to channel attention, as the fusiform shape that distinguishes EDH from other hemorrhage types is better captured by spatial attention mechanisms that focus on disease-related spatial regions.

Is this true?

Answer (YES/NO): NO